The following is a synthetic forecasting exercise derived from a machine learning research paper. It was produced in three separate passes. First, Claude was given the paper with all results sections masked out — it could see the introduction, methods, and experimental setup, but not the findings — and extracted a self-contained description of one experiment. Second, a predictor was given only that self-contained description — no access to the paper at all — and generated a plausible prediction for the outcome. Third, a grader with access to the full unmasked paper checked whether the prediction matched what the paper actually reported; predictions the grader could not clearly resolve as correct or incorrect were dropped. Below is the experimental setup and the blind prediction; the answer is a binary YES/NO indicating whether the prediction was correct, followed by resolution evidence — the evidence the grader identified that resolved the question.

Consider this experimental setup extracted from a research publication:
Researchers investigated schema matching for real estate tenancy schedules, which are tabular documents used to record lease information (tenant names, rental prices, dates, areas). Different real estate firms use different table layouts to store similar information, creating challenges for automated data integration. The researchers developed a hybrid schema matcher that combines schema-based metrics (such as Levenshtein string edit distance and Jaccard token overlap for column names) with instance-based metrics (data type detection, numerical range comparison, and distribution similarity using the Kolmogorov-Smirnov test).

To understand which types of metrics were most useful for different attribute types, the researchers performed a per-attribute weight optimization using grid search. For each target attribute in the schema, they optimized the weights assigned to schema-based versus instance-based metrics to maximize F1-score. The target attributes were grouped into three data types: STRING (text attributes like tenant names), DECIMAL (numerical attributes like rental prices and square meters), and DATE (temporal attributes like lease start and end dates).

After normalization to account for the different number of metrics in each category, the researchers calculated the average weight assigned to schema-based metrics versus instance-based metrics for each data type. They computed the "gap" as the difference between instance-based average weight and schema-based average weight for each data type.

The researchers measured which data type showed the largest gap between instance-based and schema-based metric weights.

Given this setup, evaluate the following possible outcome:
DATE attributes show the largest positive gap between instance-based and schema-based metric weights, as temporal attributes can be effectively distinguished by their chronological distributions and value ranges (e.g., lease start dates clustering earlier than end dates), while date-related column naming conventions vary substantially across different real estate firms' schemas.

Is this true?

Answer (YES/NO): YES